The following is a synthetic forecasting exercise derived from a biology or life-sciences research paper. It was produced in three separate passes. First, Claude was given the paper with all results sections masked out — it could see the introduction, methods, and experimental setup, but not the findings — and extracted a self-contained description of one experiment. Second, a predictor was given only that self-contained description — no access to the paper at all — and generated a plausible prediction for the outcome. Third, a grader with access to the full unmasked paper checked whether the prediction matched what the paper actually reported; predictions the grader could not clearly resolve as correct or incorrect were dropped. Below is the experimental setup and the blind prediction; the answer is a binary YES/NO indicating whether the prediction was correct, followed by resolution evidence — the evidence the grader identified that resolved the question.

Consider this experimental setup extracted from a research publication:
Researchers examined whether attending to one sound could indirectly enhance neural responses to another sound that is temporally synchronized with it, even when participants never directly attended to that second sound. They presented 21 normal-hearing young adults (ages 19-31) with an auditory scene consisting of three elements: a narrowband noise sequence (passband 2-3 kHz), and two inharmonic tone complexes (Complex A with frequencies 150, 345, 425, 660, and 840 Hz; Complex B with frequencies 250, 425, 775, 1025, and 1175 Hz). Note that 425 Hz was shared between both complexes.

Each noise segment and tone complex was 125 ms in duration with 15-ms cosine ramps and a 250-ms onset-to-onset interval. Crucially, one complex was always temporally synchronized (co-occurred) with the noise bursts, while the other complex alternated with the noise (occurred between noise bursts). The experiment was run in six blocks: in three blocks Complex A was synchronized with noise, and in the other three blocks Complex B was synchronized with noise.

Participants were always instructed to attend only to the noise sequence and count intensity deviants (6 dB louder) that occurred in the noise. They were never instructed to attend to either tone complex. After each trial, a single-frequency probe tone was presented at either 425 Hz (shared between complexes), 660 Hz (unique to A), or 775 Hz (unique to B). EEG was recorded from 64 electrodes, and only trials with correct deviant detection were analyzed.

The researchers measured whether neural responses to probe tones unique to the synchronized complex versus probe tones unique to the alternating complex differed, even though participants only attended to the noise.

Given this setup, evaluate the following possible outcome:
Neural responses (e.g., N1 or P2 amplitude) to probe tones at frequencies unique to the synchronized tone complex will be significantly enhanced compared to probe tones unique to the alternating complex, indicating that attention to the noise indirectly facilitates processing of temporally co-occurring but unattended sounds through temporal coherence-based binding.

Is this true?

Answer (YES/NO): YES